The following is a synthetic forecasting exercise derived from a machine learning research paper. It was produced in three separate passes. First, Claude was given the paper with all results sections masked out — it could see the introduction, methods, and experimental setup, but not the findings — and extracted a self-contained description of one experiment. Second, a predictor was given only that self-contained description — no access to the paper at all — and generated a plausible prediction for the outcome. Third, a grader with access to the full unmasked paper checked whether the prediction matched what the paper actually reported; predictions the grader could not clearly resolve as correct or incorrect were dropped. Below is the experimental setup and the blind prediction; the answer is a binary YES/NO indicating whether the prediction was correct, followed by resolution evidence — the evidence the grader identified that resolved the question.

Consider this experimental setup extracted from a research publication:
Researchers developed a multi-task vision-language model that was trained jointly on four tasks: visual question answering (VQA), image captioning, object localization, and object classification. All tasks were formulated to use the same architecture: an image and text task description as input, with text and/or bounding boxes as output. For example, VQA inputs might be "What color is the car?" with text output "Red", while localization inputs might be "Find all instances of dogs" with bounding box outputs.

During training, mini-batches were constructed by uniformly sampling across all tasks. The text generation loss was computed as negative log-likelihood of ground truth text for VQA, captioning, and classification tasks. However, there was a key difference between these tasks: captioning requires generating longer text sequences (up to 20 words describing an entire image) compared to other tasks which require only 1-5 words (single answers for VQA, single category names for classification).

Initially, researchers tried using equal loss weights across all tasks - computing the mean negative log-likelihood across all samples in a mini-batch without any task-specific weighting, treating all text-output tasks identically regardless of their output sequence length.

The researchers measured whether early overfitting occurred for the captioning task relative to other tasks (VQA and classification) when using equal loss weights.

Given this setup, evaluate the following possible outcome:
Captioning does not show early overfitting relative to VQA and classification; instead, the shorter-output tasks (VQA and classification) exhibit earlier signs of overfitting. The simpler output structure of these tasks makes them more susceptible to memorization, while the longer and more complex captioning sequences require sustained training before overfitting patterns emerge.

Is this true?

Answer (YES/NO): NO